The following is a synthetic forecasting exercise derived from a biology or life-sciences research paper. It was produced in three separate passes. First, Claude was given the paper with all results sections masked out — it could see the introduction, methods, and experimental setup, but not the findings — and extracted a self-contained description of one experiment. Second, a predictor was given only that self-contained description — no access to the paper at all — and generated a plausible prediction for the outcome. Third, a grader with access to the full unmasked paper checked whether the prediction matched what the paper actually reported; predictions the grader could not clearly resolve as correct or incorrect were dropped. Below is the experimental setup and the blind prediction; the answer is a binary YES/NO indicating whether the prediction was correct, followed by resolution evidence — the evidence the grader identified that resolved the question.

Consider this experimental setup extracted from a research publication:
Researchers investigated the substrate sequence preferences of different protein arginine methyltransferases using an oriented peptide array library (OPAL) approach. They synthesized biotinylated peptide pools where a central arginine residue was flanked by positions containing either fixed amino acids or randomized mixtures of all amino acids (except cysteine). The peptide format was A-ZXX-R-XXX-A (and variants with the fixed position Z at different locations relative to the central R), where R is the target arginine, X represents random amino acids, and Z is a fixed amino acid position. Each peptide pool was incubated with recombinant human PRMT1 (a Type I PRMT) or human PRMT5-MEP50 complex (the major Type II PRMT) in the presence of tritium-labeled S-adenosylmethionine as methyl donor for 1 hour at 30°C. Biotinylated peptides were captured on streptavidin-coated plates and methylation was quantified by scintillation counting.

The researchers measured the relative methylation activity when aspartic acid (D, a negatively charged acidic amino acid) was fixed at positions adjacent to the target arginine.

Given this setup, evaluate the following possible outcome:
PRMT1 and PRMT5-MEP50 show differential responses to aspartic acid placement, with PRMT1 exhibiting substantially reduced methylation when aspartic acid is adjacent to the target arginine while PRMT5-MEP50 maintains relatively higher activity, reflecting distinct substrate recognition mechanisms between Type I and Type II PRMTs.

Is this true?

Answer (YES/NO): YES